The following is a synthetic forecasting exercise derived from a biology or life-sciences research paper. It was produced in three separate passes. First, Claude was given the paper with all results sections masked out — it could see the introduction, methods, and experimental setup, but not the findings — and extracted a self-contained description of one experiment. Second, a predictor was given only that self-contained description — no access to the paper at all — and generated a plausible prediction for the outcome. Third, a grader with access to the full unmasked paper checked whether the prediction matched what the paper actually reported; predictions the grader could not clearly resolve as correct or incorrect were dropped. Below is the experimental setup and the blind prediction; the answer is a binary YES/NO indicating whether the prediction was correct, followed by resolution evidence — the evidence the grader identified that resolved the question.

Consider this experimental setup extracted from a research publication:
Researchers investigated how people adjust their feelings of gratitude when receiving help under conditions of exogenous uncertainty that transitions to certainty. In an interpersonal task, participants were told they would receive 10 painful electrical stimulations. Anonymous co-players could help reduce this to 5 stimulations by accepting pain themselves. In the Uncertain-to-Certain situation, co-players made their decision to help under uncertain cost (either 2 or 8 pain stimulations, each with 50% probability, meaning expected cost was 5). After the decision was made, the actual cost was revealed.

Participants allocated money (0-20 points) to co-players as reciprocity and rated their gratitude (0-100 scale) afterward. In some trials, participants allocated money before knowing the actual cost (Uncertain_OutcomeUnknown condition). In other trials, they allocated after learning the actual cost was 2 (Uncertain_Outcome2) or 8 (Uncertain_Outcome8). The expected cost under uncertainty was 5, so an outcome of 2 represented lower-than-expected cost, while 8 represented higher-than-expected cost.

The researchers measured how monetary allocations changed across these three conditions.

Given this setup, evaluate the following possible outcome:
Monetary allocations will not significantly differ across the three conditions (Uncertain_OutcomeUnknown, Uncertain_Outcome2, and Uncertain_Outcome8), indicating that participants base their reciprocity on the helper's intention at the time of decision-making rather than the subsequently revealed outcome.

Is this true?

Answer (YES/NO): NO